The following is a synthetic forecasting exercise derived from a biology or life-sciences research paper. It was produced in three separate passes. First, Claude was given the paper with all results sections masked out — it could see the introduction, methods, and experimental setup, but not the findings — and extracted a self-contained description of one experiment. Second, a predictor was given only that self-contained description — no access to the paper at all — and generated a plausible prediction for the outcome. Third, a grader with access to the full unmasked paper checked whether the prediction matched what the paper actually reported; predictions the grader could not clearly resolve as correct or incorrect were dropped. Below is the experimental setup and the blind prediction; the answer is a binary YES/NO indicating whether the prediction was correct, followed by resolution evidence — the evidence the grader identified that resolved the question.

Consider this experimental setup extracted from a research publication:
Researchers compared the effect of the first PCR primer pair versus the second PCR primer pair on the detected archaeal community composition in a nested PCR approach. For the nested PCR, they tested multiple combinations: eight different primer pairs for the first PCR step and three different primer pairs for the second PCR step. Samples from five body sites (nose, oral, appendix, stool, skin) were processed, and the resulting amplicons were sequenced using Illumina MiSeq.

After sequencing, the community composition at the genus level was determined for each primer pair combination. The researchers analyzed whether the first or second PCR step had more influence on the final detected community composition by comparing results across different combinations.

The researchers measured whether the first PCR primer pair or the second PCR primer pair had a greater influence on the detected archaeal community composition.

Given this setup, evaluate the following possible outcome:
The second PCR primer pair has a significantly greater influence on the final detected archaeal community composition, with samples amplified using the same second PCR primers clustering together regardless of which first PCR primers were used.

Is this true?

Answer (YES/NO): NO